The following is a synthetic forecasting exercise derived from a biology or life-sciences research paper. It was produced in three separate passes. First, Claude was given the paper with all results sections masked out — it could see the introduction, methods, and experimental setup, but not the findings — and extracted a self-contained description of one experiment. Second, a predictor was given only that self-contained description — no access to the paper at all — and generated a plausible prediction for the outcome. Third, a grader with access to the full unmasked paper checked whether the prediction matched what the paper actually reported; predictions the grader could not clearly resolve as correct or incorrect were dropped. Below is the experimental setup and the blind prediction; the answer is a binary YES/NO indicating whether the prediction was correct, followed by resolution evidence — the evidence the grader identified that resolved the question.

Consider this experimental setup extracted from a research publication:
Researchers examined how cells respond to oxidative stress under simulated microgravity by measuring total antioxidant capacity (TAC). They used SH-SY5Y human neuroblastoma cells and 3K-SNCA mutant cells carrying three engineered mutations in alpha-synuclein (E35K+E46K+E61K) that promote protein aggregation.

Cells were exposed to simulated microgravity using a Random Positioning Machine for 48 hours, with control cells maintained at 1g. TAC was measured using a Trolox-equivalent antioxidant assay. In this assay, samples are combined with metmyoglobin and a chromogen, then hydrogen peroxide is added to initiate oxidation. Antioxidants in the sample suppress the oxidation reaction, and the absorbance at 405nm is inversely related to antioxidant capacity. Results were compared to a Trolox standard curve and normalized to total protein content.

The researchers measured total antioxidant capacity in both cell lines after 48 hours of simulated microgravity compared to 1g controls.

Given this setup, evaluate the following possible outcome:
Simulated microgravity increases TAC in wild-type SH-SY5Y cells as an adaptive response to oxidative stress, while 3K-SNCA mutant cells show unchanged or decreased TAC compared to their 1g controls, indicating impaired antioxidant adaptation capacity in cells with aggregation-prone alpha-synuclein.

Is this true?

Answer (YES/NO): NO